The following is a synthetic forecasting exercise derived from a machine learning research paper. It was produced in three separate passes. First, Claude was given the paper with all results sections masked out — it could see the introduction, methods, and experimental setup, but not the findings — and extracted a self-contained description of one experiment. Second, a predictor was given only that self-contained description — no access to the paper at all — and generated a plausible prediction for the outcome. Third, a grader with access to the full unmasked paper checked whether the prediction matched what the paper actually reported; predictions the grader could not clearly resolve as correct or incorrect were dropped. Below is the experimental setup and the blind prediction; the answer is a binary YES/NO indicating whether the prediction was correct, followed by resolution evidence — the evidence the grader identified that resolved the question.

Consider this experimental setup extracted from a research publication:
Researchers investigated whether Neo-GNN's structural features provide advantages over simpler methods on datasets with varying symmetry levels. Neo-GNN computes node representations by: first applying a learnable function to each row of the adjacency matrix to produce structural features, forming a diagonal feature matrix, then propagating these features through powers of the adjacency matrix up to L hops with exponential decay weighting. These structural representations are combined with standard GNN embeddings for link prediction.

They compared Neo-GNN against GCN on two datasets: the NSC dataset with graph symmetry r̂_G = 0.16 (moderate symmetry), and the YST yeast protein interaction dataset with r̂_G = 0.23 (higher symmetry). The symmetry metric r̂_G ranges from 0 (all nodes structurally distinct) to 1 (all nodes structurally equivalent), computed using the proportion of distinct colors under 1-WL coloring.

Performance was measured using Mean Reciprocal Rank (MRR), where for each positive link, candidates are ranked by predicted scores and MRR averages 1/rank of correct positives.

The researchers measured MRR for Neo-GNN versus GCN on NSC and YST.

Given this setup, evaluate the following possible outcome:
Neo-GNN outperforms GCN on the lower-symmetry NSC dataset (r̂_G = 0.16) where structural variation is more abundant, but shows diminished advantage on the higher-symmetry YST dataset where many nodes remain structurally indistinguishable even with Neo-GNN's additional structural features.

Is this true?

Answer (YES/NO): NO